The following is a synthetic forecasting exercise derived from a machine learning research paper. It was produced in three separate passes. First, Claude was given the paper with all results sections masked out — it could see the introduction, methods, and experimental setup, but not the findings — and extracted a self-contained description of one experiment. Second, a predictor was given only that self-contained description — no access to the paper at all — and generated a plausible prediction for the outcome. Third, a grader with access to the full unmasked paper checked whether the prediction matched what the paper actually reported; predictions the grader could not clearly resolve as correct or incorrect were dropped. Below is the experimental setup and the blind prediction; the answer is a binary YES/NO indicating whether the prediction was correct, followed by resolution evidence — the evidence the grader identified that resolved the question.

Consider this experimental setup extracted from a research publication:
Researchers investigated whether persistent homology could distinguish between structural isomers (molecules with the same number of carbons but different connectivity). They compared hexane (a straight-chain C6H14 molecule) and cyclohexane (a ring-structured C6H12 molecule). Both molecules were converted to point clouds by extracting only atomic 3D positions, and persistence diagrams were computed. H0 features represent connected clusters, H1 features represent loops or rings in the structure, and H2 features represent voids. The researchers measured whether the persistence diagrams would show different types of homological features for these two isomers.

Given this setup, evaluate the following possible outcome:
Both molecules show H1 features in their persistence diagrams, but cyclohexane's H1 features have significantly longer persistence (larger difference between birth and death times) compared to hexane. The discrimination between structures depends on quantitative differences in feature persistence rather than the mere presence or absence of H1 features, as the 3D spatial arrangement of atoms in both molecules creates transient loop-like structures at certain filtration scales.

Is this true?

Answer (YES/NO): NO